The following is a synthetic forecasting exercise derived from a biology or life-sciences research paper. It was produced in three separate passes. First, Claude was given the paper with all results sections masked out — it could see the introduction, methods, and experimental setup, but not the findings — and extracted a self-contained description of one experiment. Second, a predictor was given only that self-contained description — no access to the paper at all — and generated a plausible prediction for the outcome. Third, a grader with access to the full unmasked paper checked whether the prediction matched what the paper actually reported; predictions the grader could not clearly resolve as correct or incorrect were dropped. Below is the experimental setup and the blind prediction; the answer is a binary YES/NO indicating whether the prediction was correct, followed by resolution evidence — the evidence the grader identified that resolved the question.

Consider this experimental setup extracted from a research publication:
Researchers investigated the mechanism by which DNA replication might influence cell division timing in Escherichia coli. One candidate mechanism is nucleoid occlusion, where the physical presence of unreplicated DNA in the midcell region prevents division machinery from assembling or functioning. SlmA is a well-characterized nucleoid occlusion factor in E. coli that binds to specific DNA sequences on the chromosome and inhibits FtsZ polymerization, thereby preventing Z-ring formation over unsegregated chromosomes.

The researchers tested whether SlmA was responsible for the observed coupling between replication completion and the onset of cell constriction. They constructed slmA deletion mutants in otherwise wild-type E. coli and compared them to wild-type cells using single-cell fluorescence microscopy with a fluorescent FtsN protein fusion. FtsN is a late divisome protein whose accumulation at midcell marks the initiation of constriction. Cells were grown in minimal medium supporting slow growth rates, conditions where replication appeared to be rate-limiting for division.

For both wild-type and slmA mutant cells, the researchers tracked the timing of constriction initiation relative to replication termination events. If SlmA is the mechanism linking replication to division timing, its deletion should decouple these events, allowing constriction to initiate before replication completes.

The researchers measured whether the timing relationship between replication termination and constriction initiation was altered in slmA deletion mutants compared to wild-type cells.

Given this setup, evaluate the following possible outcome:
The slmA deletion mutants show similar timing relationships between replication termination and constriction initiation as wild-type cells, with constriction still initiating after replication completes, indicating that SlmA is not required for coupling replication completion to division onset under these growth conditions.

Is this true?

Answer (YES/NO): NO